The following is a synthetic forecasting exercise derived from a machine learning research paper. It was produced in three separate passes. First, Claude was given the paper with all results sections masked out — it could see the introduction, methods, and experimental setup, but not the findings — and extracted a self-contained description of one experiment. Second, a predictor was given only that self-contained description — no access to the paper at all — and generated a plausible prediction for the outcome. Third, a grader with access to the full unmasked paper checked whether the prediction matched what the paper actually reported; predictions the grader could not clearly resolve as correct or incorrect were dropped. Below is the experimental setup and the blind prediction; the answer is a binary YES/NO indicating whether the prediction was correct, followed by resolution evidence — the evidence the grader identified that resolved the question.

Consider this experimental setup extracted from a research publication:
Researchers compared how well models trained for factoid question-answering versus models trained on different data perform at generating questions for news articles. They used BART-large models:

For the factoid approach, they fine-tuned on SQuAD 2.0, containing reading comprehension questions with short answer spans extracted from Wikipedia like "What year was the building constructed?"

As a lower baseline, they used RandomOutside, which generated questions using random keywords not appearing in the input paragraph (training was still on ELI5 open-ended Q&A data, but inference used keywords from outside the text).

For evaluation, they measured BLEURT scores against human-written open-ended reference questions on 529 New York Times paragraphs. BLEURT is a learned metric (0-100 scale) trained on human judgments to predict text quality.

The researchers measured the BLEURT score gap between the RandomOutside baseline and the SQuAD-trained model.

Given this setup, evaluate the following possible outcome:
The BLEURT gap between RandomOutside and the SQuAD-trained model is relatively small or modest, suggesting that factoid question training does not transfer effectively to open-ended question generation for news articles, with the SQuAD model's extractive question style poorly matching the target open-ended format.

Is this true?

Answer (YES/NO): YES